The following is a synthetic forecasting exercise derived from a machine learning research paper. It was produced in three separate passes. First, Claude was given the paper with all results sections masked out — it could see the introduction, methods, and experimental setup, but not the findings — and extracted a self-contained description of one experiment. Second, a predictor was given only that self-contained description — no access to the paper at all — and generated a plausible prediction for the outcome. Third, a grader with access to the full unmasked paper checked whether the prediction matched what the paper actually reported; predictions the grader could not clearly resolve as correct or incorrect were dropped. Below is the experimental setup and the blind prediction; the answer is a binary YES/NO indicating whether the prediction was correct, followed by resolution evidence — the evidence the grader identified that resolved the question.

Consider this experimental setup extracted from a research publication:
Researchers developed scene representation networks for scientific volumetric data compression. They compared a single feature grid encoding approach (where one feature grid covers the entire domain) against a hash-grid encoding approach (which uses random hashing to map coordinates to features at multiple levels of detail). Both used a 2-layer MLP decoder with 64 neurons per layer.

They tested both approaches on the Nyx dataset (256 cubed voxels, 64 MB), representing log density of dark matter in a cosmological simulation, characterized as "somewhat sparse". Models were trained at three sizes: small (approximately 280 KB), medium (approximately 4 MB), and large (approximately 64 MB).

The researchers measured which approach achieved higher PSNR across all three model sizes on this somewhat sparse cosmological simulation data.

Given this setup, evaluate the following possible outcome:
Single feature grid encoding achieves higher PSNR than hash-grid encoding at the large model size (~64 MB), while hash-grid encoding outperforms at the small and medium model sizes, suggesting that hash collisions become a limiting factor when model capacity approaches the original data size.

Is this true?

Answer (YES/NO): NO